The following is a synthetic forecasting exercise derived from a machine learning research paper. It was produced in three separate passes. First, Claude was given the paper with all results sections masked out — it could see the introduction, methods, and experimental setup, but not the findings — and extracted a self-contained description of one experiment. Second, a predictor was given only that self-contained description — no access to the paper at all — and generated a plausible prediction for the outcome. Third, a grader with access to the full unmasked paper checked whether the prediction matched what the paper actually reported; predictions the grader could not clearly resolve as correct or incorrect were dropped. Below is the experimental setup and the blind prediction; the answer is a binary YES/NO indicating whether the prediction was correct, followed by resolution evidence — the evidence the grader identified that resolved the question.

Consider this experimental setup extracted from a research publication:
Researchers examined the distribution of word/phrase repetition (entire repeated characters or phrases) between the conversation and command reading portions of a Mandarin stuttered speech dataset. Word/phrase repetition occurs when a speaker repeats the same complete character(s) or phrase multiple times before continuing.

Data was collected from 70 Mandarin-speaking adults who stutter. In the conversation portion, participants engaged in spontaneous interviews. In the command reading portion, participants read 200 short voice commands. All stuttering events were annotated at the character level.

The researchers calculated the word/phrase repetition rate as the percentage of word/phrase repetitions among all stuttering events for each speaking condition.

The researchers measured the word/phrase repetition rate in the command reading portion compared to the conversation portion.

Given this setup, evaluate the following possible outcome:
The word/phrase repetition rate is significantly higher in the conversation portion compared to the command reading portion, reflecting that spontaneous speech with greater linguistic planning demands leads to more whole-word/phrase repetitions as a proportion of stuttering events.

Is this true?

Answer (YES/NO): NO